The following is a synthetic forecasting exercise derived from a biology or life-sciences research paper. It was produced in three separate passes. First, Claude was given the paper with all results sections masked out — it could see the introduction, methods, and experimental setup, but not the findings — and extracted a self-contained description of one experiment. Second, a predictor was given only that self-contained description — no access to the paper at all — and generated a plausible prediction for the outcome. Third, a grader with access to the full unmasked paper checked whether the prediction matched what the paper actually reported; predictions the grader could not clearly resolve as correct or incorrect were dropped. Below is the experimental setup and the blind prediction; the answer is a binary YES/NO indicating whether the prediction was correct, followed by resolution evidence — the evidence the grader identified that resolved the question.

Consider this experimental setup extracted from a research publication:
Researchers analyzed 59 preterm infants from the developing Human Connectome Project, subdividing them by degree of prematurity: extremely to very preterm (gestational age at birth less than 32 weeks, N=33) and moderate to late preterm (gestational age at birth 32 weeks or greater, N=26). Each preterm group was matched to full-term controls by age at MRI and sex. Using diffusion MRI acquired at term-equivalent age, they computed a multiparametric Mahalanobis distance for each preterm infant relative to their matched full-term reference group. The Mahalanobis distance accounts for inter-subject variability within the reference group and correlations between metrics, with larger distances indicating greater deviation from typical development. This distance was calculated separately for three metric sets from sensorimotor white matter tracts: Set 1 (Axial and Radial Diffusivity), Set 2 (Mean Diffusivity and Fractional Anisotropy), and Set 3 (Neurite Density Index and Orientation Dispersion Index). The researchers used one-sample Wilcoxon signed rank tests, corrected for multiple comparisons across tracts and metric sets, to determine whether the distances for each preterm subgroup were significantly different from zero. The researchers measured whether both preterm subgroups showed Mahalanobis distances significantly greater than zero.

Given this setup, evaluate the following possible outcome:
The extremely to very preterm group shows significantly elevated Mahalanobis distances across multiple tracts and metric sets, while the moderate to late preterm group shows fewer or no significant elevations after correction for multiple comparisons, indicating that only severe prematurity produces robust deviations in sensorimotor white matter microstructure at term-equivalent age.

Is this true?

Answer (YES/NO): NO